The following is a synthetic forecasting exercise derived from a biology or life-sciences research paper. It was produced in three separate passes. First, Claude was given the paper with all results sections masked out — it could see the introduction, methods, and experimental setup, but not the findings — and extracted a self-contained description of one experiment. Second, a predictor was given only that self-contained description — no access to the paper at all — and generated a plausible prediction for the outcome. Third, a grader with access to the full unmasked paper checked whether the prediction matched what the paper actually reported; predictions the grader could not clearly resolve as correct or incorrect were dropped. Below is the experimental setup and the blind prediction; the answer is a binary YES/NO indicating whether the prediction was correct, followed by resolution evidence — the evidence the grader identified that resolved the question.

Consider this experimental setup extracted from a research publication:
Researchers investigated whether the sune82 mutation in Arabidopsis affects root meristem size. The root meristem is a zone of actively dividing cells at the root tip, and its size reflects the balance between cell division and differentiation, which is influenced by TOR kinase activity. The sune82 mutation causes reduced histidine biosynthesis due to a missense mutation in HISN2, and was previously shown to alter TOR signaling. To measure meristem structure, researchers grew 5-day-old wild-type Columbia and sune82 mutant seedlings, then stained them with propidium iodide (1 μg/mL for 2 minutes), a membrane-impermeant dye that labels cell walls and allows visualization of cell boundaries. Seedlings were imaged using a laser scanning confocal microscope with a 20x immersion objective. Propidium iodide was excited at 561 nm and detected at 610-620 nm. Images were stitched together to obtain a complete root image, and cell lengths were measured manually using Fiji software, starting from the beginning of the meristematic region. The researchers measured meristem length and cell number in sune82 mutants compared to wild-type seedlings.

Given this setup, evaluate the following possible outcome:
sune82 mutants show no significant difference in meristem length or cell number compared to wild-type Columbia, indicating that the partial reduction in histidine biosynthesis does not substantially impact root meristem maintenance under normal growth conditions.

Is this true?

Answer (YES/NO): NO